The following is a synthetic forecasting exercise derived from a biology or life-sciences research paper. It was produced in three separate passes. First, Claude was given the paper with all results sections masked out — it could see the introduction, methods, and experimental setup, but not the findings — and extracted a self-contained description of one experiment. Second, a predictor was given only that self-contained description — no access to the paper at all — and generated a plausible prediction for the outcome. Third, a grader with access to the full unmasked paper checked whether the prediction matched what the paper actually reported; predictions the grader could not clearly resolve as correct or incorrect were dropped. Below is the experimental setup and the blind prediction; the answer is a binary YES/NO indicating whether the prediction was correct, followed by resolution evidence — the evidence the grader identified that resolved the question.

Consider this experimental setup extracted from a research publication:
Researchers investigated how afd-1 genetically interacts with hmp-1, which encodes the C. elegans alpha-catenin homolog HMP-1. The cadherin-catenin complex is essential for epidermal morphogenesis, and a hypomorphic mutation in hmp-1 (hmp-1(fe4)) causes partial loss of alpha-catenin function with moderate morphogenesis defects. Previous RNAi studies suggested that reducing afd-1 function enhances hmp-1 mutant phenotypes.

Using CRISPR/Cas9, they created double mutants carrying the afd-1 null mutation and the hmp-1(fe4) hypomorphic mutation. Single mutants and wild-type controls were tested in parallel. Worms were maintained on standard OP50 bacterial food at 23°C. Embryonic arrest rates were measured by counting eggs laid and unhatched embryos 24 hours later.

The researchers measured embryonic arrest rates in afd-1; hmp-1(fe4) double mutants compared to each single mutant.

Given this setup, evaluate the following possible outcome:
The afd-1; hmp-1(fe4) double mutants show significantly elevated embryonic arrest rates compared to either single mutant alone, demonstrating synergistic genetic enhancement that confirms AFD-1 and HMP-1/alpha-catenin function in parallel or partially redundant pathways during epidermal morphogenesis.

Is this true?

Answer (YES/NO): YES